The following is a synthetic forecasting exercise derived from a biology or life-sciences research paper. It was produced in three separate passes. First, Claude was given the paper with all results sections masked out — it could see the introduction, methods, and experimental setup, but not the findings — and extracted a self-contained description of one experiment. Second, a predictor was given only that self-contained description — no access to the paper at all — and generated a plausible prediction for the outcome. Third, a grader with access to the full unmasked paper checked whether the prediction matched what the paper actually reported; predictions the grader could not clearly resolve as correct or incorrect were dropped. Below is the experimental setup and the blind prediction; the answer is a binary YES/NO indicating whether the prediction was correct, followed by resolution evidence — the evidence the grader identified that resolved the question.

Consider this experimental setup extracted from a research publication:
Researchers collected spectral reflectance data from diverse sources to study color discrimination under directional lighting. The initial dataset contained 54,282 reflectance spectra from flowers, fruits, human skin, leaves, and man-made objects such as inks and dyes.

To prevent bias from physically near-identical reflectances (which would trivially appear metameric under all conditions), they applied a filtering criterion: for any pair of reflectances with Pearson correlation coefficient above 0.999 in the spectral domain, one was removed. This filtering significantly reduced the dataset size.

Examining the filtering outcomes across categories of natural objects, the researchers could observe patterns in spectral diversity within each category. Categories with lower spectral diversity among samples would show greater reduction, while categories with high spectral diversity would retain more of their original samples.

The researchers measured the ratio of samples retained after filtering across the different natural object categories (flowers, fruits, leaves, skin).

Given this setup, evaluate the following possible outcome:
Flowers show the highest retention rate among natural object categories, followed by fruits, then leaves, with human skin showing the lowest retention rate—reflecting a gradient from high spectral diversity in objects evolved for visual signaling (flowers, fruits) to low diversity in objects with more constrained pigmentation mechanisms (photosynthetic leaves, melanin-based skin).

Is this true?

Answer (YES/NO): YES